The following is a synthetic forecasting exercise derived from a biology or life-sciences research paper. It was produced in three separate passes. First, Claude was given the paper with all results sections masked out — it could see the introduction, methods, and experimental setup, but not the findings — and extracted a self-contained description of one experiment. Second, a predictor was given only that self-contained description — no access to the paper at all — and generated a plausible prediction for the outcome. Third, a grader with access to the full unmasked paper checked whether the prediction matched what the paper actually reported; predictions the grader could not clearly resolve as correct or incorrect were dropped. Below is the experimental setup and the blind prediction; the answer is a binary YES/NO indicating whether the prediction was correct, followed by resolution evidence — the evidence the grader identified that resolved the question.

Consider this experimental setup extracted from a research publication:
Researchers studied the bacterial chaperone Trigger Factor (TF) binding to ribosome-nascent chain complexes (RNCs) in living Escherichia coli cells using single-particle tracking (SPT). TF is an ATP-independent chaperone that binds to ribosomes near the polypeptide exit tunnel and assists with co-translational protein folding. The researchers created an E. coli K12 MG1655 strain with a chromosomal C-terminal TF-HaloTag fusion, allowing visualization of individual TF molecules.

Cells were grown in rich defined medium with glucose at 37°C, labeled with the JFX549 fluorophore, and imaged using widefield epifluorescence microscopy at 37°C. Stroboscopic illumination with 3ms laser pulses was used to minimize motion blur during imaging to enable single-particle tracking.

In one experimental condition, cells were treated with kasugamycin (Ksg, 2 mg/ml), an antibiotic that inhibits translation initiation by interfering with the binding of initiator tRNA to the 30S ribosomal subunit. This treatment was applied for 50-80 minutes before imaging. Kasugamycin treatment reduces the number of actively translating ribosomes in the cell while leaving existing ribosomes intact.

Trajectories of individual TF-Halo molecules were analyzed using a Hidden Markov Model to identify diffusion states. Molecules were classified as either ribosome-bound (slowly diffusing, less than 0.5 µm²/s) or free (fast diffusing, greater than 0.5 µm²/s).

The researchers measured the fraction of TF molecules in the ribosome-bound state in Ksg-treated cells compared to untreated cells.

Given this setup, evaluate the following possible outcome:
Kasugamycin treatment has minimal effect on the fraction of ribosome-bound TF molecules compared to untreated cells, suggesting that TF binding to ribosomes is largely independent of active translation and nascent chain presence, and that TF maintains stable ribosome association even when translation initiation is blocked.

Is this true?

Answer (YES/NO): NO